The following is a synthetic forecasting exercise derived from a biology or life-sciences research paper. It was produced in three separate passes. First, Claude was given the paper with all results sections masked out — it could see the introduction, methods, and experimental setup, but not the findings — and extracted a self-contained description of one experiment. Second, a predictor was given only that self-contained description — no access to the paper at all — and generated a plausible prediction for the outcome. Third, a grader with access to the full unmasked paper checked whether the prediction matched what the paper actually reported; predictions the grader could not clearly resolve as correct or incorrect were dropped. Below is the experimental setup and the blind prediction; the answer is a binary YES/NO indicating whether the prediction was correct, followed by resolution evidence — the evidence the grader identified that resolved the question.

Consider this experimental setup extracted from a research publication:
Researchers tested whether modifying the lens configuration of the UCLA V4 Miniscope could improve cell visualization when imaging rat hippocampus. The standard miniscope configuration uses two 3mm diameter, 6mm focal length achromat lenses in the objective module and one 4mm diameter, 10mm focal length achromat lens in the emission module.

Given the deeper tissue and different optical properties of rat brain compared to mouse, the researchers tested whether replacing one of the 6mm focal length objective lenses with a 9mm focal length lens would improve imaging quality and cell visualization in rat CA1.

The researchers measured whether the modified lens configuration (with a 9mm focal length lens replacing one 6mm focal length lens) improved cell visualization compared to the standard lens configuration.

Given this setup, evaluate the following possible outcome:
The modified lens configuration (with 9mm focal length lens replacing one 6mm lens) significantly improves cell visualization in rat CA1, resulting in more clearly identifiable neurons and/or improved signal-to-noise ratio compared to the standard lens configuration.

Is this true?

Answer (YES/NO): NO